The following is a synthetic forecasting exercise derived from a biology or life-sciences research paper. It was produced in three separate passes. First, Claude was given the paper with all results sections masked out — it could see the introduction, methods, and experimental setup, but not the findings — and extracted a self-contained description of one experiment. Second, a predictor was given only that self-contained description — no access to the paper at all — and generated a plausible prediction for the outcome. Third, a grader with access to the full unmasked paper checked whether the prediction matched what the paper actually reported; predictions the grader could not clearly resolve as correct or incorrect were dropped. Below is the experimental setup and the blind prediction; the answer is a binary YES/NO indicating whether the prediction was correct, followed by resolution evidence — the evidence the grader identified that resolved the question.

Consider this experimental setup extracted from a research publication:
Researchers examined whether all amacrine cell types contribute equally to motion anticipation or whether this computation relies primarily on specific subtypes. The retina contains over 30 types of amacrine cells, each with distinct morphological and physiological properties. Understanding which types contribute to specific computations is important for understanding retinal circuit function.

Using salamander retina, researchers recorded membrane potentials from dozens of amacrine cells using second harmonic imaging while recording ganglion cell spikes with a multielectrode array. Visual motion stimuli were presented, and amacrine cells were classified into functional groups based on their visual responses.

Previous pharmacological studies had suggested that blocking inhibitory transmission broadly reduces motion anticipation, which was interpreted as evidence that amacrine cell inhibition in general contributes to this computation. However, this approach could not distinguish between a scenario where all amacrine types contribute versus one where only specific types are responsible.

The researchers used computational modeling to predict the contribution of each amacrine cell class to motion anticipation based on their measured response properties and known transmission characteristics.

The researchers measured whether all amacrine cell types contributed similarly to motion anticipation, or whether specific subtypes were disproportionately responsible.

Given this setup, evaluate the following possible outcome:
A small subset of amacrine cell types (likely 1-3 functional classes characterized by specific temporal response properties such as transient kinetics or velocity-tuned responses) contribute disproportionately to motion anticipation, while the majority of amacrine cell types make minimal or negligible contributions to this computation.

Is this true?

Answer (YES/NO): YES